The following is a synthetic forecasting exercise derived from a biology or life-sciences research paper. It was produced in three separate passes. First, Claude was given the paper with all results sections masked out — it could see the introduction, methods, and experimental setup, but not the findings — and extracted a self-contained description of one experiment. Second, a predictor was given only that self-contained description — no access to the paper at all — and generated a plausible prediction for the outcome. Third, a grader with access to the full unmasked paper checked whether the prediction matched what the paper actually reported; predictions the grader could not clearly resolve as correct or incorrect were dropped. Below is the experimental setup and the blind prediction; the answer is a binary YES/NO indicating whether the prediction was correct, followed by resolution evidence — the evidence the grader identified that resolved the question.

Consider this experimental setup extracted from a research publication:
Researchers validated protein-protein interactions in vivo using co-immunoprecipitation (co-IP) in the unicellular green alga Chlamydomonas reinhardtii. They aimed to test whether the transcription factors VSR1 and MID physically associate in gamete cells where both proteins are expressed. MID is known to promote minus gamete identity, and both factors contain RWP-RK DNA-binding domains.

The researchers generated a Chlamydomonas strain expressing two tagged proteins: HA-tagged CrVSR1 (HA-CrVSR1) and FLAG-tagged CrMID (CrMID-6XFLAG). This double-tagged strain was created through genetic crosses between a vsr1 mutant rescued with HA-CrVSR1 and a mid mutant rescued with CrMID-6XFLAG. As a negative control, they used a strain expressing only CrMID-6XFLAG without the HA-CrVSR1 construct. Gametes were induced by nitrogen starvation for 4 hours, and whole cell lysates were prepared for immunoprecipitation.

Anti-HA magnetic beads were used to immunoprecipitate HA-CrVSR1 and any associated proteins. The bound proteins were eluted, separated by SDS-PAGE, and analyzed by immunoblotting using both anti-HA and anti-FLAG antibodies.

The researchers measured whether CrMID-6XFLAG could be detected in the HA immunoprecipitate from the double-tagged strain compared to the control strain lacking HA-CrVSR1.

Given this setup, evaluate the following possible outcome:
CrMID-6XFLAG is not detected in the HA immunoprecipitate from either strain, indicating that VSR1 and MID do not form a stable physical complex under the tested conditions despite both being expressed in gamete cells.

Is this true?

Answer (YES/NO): NO